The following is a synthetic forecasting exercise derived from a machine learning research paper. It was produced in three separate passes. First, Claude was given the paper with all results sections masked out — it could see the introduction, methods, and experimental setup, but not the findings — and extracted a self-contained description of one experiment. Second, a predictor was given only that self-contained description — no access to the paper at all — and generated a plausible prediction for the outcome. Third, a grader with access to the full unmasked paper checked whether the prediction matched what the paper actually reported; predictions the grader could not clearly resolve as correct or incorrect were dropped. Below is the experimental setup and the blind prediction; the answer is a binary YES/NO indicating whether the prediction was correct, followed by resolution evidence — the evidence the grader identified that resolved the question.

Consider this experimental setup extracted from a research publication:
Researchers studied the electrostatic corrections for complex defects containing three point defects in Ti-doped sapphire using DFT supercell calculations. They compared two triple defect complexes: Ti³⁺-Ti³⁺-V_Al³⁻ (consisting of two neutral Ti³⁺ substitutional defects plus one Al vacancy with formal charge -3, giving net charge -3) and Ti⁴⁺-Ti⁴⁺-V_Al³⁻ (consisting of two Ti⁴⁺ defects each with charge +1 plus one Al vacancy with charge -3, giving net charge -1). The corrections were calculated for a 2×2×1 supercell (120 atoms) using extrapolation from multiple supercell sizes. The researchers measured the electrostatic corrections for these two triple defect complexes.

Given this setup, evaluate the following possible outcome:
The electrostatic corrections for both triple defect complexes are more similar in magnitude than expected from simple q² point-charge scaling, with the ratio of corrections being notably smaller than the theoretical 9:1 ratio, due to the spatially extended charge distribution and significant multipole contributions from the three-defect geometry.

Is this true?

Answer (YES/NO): NO